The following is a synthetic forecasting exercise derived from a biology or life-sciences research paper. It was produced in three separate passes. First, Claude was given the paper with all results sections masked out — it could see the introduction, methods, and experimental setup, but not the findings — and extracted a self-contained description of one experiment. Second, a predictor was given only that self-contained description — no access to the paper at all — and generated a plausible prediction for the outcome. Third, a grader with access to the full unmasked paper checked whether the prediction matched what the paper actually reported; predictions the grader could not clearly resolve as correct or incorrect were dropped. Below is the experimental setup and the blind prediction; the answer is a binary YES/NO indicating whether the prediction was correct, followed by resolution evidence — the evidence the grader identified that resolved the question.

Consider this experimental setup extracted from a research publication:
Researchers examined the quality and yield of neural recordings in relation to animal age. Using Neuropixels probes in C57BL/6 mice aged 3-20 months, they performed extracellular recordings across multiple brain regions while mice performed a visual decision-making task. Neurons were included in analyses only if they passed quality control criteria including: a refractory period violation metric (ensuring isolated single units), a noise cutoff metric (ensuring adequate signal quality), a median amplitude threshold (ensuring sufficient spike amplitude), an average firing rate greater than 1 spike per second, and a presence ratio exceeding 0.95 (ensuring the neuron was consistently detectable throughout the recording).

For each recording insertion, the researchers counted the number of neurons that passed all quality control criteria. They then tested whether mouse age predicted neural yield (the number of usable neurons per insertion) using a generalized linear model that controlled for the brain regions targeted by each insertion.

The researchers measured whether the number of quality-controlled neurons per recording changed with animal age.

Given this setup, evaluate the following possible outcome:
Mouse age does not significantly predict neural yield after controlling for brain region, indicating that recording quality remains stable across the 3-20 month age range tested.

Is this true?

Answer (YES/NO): NO